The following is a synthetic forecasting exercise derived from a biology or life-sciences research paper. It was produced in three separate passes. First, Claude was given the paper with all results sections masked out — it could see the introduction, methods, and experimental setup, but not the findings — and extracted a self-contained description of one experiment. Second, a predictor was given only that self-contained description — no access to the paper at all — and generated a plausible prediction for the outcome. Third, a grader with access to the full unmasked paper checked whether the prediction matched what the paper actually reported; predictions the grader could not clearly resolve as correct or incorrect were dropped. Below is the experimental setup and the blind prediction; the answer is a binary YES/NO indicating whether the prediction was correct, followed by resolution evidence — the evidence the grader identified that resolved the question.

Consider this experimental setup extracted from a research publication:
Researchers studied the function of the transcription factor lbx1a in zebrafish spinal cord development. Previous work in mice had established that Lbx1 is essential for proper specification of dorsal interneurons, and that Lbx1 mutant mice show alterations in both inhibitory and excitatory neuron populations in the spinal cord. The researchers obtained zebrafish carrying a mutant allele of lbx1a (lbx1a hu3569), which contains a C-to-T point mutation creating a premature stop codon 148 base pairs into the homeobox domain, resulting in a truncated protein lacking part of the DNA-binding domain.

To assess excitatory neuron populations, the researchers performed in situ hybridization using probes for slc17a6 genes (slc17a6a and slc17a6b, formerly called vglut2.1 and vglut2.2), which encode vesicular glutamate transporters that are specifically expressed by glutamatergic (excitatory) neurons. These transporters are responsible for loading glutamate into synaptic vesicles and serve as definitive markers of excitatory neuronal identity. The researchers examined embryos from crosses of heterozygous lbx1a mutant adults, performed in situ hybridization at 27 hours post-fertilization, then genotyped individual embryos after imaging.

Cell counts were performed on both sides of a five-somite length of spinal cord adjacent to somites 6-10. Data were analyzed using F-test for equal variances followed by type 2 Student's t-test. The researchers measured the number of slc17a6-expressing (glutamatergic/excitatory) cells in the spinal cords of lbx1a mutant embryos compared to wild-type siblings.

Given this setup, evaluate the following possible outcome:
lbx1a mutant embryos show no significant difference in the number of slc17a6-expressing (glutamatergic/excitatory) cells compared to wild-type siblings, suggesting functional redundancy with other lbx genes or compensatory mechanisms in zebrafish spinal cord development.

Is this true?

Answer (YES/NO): NO